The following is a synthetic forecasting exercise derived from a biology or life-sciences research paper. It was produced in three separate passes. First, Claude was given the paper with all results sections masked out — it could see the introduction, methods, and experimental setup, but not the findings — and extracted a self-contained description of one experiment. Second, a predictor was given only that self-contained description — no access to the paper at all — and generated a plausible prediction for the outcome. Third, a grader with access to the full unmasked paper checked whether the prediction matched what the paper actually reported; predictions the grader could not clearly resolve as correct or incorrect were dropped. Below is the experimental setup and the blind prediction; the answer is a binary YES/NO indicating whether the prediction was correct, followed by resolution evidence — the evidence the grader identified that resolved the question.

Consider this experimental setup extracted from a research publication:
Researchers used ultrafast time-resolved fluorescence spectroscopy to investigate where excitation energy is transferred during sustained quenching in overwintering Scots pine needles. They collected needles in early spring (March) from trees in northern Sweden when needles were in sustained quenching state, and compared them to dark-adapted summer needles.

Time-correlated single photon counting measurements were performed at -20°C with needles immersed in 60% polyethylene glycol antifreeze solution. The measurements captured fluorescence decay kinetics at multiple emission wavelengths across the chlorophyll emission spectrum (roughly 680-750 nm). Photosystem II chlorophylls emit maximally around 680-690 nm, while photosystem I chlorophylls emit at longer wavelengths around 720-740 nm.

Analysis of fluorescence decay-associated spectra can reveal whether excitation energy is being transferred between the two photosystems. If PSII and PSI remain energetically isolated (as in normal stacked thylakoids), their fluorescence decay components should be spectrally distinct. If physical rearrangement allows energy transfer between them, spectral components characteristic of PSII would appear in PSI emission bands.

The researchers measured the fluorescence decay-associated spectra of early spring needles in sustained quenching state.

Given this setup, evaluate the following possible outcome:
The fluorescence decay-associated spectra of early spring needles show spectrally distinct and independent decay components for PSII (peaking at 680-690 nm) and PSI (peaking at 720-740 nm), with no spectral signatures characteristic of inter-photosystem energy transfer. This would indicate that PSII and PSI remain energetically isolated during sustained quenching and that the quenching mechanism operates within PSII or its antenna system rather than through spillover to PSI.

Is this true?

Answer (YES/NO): NO